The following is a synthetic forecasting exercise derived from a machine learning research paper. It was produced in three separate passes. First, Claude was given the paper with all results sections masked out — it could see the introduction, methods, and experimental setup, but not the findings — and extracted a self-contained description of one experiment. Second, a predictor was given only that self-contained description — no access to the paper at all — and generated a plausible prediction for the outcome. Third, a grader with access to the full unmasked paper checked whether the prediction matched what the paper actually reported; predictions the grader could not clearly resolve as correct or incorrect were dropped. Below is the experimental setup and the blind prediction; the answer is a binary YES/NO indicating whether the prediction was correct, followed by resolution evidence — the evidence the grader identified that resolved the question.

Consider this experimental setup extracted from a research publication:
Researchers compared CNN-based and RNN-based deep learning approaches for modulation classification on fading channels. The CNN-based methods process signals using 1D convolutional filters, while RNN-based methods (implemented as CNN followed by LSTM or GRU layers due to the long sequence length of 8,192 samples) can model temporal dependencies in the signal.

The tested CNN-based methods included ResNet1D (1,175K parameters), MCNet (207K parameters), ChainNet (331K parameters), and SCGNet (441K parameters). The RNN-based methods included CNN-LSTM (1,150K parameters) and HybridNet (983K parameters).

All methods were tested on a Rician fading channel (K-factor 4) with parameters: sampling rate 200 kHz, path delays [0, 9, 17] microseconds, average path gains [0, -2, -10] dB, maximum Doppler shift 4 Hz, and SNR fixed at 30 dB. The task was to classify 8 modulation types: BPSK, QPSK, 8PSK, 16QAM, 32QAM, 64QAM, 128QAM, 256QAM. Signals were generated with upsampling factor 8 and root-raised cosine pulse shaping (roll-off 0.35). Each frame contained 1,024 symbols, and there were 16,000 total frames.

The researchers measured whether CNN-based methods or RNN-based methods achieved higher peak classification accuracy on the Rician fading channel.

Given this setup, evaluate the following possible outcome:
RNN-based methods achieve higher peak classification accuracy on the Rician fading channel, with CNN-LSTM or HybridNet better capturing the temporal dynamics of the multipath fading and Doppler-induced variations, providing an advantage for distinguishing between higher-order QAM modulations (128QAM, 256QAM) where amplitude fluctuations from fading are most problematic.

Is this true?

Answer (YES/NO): NO